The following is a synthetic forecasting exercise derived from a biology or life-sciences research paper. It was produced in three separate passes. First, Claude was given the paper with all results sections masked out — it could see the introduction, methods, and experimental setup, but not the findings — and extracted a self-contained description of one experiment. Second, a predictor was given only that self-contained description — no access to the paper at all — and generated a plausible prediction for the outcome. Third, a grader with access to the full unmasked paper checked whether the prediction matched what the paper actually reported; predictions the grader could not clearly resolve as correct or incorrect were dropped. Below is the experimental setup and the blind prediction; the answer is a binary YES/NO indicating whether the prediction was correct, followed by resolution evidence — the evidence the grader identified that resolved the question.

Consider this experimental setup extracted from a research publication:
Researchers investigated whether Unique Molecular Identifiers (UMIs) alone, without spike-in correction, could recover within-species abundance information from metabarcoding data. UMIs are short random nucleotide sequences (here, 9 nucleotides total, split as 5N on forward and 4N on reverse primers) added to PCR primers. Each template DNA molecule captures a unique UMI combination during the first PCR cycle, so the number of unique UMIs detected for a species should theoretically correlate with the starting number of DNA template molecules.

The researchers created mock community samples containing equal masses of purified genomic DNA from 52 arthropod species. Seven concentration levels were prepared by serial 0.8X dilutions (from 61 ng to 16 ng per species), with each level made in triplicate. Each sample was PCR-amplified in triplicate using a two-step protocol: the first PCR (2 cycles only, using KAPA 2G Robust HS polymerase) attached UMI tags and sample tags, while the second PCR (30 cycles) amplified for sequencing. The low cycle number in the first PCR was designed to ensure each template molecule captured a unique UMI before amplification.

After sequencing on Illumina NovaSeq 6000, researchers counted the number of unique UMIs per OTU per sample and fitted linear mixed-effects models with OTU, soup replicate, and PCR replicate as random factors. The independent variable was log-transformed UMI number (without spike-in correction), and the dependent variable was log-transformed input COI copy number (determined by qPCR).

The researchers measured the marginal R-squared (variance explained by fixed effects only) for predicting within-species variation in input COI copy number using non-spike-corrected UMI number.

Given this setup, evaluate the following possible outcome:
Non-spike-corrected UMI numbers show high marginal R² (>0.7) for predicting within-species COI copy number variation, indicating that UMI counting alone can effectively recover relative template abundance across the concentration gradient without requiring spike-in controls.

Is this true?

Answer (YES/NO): NO